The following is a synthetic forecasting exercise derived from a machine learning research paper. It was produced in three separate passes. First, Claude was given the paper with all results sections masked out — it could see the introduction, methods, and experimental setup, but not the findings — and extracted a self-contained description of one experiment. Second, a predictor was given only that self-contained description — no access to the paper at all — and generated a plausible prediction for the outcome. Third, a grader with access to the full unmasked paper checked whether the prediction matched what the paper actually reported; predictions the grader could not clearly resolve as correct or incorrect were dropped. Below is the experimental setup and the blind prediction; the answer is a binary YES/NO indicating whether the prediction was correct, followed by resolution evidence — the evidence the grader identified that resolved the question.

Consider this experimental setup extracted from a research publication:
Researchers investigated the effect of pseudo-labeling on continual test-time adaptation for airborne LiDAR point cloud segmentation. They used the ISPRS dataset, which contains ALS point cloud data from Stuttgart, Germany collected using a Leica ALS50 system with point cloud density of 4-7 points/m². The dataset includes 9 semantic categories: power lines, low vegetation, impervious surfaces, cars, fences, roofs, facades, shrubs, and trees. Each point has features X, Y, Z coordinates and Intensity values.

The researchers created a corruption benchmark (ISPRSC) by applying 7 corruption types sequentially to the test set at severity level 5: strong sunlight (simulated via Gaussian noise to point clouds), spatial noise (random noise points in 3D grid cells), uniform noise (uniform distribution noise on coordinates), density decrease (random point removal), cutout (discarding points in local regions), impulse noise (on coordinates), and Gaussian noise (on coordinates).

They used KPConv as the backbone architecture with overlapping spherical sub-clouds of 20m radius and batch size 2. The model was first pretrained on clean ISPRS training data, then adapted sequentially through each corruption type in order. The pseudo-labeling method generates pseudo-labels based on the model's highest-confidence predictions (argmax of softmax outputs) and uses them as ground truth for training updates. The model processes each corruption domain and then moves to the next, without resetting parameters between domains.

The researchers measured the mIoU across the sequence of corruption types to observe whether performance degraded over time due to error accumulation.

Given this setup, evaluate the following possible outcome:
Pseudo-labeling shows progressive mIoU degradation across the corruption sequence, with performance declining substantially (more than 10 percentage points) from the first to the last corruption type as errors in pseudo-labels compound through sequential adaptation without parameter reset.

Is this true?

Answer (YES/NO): YES